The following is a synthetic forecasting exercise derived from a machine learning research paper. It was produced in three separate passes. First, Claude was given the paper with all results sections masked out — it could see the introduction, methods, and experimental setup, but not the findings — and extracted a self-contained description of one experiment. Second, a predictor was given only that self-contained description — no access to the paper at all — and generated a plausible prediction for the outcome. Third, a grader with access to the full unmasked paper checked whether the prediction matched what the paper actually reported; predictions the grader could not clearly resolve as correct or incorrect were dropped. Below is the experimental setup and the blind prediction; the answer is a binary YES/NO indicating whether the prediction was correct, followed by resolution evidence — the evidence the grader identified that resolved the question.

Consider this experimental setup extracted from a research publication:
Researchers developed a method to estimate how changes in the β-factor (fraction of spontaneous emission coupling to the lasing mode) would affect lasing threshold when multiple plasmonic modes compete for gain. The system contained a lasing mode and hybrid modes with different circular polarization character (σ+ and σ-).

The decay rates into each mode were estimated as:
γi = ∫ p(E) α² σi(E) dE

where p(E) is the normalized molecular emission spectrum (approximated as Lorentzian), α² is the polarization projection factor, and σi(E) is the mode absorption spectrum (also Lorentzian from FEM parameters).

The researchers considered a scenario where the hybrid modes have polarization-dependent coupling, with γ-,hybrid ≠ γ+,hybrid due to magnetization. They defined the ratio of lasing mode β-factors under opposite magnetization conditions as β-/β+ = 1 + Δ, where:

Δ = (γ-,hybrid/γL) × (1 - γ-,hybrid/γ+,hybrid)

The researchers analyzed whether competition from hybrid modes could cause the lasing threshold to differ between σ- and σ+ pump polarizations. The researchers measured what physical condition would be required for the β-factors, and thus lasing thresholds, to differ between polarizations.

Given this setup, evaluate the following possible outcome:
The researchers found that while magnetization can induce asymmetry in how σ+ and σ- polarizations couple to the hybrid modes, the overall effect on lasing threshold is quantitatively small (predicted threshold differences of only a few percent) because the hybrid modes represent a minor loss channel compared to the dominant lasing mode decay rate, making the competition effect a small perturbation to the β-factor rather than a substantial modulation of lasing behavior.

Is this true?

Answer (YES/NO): NO